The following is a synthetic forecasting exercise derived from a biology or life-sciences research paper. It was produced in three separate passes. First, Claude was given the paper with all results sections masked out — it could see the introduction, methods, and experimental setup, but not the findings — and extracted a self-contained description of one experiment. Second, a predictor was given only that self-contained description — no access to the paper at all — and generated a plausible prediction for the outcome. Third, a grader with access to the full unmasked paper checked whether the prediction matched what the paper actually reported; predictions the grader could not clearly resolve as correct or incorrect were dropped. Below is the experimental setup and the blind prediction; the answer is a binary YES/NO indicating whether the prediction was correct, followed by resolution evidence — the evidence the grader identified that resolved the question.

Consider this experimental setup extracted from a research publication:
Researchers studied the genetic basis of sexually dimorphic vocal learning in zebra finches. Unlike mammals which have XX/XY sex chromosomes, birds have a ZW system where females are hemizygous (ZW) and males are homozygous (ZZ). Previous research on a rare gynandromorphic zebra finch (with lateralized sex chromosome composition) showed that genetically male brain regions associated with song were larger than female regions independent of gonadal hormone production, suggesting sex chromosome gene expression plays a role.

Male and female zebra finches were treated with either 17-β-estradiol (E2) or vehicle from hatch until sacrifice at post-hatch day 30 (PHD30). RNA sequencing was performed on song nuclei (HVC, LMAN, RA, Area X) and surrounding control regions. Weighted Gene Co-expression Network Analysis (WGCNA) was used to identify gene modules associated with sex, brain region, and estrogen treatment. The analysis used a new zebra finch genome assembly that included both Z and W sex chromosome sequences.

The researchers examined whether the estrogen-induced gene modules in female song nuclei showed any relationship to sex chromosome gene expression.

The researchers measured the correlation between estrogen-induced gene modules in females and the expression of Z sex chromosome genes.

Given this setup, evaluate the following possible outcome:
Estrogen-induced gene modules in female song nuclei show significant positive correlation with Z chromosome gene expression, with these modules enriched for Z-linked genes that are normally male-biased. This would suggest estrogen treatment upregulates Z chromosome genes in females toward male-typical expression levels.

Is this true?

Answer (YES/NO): YES